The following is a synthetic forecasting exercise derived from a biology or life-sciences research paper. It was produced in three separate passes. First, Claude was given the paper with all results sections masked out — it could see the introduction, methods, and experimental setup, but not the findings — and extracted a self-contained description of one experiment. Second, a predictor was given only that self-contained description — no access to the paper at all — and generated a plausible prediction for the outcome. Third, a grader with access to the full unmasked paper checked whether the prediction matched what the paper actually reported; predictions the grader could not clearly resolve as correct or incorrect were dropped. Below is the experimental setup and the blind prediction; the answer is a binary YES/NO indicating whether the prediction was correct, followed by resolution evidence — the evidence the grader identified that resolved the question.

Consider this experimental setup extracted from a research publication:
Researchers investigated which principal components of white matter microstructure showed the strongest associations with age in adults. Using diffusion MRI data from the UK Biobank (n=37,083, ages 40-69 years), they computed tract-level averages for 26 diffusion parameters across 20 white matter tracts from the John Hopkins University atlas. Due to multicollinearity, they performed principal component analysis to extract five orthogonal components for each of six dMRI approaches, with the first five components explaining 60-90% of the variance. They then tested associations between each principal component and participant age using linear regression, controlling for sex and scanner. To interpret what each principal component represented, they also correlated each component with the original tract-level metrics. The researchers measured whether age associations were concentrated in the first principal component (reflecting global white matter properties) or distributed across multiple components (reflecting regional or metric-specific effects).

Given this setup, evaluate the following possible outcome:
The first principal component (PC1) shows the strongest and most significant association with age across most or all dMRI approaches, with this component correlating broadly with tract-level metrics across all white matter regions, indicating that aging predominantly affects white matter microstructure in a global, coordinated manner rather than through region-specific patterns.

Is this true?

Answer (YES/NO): NO